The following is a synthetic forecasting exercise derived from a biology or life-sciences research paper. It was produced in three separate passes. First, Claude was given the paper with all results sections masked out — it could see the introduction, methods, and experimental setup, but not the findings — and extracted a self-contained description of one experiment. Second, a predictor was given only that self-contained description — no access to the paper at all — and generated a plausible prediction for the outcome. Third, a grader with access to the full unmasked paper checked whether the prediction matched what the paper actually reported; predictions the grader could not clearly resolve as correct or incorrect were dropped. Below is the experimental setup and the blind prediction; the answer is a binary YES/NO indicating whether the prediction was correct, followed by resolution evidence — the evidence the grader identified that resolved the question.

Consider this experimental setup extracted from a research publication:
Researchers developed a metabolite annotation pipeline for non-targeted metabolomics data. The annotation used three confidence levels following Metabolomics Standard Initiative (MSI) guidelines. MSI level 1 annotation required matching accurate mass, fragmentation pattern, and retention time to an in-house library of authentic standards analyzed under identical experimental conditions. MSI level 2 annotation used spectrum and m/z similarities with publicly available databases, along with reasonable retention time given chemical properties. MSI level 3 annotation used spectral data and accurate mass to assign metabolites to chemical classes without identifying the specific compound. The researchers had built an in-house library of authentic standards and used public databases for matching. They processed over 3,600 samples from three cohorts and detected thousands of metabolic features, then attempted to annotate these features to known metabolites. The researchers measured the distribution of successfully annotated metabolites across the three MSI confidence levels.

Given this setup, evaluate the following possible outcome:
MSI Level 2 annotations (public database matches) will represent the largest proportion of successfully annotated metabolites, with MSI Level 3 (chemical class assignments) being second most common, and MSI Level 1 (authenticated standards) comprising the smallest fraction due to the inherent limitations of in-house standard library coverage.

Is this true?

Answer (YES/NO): NO